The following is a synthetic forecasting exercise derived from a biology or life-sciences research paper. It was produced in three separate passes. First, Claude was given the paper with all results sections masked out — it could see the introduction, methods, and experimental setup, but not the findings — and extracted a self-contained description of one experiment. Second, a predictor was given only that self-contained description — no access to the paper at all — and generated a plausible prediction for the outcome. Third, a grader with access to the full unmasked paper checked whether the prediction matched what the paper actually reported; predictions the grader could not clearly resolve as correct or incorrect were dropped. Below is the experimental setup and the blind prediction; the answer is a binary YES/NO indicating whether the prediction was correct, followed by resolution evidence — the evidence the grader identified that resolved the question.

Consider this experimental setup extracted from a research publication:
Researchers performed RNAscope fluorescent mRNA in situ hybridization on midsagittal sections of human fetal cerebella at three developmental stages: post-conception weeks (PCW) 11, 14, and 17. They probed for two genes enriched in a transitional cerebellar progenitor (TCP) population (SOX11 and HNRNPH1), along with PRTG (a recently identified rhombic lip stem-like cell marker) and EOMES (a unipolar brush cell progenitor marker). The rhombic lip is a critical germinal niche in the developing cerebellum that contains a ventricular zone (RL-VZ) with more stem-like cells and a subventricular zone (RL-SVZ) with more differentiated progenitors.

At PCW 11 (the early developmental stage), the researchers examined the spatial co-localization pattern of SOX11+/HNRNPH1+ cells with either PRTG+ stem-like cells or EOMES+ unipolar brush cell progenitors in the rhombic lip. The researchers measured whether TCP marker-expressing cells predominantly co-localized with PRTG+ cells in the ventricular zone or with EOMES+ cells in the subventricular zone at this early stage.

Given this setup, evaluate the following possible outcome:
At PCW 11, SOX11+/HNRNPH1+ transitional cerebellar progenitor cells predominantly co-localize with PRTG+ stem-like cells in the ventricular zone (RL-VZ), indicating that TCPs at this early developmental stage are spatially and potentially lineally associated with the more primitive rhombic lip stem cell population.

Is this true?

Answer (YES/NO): YES